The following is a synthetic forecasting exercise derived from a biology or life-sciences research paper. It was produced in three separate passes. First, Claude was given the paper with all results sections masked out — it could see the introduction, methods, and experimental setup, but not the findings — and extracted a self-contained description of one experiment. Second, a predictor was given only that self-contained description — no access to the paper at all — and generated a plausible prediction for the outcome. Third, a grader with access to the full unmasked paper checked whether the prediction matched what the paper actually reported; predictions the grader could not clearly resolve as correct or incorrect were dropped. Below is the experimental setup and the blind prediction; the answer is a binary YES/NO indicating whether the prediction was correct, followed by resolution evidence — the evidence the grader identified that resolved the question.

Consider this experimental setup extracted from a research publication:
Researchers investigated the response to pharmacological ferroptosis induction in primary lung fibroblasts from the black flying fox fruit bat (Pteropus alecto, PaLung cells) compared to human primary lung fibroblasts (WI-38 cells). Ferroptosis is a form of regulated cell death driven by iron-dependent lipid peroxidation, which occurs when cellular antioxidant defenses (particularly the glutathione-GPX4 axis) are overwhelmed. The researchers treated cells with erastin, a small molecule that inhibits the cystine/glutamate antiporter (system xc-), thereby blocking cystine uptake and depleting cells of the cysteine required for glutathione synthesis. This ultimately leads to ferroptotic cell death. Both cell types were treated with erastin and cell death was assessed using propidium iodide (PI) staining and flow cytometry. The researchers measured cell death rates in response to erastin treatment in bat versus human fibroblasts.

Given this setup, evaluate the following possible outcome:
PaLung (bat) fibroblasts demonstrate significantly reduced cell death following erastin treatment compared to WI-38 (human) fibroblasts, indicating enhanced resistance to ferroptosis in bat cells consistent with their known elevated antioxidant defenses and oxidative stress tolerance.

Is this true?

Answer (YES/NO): YES